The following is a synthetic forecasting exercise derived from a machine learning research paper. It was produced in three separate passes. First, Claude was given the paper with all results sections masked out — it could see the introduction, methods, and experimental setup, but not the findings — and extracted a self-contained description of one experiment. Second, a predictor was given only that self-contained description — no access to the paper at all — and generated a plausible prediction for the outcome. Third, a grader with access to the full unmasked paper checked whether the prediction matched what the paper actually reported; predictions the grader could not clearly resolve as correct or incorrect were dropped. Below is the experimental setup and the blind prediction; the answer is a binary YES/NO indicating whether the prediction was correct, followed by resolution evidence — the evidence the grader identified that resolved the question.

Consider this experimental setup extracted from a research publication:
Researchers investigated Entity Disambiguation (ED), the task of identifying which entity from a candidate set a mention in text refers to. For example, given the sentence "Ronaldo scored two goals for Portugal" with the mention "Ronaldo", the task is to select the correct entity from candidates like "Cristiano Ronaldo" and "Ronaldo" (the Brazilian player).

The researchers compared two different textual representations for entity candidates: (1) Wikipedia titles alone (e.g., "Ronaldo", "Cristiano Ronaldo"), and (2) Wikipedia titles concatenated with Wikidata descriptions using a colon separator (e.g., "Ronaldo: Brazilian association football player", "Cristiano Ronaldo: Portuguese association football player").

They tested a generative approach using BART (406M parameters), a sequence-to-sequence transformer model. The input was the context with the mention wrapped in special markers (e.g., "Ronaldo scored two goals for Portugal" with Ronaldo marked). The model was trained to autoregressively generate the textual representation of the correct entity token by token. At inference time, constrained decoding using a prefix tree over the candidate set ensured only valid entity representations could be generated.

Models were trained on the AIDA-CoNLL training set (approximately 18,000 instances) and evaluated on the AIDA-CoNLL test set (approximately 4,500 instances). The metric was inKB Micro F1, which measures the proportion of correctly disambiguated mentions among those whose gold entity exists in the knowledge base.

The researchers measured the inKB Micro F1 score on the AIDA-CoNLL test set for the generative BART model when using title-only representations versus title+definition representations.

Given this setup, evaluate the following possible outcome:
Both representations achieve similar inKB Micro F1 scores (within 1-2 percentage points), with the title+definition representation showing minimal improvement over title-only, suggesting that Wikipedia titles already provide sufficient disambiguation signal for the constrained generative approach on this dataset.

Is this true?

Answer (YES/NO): NO